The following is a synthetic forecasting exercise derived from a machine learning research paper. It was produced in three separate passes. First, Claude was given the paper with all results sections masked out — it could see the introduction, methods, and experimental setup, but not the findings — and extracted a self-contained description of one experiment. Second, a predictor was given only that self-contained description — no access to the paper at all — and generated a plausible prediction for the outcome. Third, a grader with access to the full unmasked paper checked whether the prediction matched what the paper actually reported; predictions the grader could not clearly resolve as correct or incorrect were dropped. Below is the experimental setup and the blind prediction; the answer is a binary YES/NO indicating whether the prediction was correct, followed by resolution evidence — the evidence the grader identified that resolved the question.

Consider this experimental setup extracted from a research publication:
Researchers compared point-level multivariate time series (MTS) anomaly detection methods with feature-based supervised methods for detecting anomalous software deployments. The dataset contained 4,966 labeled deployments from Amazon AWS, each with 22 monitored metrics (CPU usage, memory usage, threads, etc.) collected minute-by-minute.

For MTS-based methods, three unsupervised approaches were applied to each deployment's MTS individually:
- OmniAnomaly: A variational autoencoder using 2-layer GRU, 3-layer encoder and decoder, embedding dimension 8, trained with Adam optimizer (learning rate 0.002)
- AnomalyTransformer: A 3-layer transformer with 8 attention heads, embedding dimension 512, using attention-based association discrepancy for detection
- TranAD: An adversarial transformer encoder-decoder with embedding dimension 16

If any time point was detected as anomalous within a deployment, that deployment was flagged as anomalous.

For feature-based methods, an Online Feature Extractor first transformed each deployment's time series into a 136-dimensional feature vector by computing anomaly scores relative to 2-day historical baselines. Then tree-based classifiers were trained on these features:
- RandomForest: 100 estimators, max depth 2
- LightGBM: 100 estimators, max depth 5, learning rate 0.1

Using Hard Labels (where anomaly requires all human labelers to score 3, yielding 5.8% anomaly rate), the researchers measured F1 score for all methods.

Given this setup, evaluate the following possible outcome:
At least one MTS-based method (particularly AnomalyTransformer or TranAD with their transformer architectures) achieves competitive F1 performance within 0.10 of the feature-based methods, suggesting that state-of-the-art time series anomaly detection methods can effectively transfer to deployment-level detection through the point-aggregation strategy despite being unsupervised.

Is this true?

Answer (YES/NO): NO